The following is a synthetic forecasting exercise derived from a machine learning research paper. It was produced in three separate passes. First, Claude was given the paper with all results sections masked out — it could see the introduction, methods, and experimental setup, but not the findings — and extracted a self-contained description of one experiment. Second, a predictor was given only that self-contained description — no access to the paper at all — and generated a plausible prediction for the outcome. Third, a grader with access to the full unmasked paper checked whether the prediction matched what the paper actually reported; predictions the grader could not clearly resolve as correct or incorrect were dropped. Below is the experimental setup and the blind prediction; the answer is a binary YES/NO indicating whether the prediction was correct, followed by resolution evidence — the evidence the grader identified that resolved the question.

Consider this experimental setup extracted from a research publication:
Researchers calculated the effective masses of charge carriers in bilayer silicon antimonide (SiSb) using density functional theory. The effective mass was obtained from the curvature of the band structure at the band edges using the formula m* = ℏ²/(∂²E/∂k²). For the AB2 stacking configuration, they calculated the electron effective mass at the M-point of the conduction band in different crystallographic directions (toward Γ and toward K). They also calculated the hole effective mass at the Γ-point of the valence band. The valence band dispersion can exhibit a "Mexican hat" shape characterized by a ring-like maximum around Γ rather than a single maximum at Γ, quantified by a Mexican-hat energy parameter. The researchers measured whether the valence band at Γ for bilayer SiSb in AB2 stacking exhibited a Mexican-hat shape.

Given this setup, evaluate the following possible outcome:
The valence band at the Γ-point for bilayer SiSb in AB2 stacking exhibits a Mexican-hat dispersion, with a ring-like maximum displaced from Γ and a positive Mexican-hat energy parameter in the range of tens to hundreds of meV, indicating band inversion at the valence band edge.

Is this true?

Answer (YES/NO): NO